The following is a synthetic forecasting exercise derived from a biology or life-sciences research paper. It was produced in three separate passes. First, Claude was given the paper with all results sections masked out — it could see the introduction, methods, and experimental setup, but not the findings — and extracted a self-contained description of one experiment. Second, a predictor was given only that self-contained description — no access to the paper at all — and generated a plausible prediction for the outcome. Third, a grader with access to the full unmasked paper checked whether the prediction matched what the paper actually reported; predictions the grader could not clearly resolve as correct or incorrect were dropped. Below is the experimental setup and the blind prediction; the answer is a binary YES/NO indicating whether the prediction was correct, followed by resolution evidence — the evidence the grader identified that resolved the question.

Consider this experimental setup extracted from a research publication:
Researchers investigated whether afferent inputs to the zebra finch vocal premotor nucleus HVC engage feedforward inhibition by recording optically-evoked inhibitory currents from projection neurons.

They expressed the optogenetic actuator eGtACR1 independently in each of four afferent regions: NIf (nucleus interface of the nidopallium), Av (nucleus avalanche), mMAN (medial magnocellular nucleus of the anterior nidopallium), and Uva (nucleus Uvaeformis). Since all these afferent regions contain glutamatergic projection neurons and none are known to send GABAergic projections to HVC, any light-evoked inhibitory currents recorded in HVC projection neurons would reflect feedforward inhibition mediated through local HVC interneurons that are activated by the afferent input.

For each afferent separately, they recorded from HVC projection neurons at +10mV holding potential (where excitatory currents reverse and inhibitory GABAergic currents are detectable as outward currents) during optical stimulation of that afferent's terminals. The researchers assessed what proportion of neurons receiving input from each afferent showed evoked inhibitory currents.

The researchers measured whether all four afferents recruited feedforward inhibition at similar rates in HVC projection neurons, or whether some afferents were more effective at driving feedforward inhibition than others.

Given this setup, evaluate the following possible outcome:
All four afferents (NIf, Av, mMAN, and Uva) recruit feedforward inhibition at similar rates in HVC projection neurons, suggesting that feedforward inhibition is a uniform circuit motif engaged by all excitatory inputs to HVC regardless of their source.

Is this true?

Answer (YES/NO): NO